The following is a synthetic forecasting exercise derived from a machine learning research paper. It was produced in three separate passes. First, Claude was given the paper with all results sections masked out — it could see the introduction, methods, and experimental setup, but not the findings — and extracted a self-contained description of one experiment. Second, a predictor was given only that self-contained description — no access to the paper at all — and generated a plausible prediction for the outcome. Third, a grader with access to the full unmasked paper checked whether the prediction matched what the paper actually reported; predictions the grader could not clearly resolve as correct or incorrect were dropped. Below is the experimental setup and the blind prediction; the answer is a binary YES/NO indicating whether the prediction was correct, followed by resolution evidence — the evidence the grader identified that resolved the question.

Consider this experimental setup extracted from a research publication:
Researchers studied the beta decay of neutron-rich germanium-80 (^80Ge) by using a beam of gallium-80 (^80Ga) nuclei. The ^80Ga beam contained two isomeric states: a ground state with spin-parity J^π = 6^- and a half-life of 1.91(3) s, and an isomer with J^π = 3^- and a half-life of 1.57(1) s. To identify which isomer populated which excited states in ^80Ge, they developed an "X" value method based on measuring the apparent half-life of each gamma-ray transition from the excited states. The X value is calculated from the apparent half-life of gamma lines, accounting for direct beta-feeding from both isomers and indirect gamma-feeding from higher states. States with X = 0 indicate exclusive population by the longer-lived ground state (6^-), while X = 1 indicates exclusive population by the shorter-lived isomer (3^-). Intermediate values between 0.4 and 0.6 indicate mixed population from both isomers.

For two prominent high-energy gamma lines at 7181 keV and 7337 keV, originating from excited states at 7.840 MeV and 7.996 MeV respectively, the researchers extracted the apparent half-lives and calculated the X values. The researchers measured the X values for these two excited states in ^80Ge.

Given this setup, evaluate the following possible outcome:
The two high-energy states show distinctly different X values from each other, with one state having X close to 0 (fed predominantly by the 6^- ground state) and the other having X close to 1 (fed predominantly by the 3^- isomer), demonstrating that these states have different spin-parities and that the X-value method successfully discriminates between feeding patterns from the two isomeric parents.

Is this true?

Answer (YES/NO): NO